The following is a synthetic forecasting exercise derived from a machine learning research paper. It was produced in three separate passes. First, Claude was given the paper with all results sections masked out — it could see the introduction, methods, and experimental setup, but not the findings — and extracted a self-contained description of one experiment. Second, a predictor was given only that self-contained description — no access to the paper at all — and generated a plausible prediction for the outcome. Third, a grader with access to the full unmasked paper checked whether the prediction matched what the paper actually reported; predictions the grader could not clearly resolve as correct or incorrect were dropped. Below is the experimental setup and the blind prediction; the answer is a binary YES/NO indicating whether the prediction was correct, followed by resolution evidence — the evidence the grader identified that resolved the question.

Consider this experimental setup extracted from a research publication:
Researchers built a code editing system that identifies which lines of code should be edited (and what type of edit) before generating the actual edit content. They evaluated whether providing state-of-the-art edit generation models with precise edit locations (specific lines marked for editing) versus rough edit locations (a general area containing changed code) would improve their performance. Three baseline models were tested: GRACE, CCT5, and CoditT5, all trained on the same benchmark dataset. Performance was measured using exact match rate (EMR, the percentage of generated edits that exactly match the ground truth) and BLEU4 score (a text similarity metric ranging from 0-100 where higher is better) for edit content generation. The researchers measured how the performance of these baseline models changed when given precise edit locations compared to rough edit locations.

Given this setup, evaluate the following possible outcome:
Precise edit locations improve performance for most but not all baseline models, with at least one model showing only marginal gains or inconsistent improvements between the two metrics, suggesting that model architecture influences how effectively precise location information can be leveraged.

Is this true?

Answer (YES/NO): NO